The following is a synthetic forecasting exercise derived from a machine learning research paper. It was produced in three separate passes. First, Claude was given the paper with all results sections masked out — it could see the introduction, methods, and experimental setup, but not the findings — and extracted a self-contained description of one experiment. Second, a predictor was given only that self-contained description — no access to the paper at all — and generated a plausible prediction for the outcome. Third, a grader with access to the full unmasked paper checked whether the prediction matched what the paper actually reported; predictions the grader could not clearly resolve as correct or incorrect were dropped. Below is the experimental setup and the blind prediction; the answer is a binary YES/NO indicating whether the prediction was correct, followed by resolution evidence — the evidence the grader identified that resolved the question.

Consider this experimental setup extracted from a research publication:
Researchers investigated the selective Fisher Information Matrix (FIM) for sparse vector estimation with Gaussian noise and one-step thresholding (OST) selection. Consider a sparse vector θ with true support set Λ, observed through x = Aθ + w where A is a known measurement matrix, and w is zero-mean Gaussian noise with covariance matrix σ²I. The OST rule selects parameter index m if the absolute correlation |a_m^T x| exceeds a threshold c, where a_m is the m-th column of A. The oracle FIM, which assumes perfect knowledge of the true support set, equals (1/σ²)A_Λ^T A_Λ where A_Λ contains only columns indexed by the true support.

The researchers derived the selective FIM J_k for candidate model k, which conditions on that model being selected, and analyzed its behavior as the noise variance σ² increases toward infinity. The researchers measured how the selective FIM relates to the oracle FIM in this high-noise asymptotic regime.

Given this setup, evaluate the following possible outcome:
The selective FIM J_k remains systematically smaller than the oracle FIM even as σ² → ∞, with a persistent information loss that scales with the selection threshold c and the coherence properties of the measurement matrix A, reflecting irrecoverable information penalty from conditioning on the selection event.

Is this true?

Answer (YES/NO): NO